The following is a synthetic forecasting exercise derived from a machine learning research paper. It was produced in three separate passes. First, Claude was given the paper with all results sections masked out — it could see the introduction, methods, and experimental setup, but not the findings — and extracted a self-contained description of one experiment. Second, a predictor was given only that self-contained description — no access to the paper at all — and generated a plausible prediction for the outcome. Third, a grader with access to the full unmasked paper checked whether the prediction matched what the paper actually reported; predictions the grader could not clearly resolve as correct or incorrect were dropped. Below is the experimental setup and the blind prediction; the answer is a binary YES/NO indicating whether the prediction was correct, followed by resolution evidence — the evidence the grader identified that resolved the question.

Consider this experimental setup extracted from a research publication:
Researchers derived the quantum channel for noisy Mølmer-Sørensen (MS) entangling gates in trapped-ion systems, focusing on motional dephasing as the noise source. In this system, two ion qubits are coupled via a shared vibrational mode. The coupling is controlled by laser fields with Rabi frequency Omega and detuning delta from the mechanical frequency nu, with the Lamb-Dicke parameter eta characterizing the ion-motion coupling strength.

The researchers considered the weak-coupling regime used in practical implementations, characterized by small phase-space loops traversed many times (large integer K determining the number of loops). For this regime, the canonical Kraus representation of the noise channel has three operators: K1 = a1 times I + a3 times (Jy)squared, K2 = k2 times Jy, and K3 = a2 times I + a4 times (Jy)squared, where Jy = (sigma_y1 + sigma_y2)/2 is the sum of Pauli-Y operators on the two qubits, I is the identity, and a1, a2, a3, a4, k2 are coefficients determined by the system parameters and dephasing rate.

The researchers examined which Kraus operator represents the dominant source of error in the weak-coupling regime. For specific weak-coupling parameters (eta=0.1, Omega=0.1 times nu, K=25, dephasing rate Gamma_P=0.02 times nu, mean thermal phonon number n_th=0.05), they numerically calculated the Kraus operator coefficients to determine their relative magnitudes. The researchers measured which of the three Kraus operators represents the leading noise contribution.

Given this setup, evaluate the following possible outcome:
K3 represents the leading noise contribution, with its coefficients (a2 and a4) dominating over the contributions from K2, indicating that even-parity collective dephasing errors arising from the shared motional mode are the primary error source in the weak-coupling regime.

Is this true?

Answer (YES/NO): NO